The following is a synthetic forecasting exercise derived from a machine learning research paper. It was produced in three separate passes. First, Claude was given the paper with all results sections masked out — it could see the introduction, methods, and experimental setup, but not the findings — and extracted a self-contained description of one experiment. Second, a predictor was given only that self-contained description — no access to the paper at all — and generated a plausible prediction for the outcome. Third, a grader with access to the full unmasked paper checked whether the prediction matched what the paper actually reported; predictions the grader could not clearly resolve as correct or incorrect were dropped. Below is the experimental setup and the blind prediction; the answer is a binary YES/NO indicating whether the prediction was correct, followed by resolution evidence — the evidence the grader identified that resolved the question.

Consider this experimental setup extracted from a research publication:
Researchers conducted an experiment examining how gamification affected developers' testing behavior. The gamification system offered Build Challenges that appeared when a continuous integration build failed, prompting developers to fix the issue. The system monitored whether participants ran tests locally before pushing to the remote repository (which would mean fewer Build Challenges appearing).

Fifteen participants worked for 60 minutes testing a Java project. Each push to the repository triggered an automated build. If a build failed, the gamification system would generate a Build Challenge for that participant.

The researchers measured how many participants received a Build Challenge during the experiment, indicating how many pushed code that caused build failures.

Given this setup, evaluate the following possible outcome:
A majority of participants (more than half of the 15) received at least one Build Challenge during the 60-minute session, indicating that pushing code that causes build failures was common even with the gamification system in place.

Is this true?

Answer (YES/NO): NO